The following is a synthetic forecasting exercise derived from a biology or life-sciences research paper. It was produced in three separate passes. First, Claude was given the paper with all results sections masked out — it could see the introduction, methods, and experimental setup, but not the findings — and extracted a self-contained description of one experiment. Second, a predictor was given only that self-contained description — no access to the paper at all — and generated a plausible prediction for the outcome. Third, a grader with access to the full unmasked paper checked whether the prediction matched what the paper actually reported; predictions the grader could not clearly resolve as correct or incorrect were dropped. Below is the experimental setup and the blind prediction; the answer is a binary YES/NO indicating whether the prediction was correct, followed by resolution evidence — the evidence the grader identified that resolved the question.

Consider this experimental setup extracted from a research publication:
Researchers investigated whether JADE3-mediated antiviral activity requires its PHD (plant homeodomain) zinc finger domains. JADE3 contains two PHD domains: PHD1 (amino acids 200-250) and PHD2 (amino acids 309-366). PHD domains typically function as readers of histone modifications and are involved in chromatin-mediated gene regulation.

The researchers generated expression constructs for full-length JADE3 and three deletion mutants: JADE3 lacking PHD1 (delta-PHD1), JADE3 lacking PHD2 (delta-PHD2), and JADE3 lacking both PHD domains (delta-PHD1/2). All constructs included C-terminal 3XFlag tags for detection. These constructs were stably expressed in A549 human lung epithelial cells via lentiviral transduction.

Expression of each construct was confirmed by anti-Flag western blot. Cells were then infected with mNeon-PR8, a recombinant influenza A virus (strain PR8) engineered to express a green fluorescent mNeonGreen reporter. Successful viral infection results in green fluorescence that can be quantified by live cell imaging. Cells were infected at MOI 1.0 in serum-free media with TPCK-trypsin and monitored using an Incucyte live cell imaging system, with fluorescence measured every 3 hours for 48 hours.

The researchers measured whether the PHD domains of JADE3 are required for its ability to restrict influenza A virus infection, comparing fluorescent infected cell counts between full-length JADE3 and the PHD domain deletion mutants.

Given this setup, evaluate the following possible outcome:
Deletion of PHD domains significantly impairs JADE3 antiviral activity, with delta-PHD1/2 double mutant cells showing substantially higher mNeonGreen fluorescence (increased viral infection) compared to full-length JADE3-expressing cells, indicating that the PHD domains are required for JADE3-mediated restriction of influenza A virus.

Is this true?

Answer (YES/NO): YES